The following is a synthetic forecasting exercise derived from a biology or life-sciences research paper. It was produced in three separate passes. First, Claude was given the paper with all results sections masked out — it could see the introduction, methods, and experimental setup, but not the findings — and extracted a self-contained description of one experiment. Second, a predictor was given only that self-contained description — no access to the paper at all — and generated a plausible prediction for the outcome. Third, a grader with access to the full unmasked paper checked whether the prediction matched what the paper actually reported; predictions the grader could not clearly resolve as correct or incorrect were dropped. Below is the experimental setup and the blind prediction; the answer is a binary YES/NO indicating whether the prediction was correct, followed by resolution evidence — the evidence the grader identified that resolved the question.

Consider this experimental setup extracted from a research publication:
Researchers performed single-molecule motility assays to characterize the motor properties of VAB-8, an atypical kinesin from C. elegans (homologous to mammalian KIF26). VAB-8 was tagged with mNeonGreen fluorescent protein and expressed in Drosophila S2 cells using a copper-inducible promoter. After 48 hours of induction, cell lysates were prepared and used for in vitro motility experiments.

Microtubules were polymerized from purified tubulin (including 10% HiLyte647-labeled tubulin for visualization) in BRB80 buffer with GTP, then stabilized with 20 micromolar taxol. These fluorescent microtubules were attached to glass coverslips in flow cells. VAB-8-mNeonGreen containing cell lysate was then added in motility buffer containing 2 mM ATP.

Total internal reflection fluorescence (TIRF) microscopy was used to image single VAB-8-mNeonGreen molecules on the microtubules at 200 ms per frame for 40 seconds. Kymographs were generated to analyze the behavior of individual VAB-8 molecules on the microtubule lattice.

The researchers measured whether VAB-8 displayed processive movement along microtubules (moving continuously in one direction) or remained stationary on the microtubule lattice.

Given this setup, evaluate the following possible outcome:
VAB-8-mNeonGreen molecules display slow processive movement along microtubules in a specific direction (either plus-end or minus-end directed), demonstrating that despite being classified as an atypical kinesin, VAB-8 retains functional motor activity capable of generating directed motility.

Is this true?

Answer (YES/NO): NO